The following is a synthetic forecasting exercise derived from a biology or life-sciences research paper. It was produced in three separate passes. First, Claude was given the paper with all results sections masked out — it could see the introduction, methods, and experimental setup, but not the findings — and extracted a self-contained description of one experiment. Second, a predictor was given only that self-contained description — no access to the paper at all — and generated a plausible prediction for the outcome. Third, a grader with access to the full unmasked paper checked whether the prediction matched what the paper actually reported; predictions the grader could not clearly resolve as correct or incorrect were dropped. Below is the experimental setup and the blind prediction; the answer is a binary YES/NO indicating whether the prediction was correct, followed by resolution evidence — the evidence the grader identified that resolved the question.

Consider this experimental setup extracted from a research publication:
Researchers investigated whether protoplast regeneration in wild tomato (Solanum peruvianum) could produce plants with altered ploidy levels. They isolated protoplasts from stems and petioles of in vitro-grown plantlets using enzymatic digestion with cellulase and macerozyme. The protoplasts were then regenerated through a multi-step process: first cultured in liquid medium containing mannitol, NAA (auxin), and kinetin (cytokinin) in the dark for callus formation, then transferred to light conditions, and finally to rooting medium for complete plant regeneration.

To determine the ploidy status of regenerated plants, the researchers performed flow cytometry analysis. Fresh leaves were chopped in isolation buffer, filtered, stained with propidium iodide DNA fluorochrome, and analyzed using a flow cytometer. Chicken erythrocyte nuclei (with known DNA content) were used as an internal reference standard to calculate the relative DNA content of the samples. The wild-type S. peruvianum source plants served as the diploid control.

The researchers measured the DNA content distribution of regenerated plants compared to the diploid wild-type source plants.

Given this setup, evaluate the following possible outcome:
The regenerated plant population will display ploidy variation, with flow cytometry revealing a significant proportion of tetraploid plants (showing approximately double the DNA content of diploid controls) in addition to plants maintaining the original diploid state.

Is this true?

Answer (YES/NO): YES